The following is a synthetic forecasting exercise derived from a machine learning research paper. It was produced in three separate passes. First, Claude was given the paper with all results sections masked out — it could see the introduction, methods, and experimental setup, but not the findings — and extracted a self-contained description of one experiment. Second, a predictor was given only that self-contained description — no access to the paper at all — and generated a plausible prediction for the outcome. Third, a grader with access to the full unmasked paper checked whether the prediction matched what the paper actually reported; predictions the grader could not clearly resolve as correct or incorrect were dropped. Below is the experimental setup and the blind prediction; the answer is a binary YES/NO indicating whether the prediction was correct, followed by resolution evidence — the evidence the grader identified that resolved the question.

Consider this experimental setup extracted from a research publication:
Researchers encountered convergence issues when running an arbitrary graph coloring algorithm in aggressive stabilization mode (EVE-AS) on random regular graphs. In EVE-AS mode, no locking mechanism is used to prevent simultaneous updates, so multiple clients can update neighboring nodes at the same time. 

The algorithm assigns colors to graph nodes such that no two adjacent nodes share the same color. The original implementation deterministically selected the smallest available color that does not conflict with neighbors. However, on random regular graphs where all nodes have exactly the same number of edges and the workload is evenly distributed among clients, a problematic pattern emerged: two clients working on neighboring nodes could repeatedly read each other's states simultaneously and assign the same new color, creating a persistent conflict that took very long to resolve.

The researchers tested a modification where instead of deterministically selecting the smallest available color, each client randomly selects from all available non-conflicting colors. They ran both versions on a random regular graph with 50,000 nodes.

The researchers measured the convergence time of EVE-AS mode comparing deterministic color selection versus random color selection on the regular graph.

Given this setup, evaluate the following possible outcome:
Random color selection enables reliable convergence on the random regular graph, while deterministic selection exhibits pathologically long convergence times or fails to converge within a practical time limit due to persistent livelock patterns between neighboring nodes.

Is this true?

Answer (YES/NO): NO